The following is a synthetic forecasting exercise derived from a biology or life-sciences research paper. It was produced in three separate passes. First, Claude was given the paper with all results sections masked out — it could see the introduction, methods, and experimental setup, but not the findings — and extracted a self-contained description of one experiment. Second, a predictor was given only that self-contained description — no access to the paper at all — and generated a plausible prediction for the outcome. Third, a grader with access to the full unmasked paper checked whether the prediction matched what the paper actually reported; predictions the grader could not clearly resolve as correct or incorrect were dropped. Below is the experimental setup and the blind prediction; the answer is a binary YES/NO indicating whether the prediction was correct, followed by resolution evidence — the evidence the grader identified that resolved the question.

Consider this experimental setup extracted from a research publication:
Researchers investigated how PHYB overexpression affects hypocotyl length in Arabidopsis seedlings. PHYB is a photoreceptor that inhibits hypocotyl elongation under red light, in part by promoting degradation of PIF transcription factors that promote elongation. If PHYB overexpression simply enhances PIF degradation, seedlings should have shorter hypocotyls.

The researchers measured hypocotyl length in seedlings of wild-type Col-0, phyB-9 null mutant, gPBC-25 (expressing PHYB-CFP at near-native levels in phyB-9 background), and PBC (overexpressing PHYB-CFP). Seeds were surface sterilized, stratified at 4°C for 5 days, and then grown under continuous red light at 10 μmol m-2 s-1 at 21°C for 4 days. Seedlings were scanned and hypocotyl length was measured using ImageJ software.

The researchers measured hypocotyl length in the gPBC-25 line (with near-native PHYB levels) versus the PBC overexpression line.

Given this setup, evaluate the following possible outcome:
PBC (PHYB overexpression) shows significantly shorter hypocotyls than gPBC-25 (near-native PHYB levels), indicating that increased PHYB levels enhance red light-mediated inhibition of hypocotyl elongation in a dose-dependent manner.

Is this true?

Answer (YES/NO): YES